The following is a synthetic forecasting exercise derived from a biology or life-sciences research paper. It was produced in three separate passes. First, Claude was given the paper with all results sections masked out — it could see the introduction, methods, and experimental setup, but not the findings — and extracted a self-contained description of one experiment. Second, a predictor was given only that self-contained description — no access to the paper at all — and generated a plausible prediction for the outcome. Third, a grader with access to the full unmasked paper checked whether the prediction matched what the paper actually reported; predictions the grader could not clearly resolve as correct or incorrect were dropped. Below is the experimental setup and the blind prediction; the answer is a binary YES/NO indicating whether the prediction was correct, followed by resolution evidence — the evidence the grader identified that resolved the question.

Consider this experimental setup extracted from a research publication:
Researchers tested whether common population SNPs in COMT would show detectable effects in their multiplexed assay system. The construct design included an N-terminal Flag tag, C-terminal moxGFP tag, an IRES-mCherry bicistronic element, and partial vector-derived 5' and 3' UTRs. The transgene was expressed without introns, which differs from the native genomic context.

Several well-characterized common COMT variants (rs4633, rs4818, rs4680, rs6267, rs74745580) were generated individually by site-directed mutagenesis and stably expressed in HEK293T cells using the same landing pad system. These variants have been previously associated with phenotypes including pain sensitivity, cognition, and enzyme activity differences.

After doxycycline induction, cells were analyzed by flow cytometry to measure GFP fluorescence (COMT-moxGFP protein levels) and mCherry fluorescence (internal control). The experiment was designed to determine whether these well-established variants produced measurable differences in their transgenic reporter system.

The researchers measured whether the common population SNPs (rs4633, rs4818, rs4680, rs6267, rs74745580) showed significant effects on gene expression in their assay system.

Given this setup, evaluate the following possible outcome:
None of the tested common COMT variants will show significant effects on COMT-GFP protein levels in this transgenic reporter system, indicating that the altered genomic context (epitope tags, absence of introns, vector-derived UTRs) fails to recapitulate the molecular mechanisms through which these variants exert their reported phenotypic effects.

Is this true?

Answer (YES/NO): YES